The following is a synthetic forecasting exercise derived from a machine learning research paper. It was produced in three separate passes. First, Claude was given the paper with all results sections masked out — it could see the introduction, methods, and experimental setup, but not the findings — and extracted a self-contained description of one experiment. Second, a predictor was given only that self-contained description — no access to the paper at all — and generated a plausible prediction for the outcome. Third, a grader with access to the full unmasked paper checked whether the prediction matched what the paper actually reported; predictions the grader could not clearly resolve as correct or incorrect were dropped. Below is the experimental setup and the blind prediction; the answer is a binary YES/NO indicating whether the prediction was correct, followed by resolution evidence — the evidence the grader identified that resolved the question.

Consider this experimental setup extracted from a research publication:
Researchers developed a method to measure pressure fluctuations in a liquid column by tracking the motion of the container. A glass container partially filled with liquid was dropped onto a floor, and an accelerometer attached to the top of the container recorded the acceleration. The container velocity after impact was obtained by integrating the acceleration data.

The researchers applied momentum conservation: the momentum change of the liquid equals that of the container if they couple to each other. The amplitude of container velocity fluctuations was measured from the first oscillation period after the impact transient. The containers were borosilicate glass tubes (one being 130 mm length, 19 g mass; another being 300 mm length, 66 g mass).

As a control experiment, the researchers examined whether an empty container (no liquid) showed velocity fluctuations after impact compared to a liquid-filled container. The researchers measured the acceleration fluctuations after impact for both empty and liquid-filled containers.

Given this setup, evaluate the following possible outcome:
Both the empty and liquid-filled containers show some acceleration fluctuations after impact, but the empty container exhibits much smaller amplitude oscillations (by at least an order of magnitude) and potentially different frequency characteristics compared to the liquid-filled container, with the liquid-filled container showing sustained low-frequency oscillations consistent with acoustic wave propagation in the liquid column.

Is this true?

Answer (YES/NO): NO